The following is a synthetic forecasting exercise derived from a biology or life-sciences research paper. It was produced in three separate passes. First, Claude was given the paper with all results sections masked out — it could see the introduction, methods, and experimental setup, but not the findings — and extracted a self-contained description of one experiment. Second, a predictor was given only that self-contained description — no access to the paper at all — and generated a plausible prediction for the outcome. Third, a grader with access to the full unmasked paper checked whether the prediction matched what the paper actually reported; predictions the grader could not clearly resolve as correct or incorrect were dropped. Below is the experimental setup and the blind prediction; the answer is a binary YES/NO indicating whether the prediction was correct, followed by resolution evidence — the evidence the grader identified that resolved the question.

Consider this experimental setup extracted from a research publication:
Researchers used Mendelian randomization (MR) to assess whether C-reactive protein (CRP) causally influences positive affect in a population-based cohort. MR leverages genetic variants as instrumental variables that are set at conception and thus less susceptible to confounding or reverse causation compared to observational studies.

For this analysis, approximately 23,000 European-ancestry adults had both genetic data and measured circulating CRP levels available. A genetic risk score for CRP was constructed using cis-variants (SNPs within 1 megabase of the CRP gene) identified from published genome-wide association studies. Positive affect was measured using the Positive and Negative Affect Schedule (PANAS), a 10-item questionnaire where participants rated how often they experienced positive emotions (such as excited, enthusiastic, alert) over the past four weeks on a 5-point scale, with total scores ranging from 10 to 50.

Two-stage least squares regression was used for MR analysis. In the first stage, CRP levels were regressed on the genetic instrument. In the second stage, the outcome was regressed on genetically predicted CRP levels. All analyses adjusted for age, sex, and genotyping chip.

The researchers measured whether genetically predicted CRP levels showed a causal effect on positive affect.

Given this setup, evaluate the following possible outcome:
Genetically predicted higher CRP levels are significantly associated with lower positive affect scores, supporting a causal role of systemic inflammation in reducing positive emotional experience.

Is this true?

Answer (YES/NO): NO